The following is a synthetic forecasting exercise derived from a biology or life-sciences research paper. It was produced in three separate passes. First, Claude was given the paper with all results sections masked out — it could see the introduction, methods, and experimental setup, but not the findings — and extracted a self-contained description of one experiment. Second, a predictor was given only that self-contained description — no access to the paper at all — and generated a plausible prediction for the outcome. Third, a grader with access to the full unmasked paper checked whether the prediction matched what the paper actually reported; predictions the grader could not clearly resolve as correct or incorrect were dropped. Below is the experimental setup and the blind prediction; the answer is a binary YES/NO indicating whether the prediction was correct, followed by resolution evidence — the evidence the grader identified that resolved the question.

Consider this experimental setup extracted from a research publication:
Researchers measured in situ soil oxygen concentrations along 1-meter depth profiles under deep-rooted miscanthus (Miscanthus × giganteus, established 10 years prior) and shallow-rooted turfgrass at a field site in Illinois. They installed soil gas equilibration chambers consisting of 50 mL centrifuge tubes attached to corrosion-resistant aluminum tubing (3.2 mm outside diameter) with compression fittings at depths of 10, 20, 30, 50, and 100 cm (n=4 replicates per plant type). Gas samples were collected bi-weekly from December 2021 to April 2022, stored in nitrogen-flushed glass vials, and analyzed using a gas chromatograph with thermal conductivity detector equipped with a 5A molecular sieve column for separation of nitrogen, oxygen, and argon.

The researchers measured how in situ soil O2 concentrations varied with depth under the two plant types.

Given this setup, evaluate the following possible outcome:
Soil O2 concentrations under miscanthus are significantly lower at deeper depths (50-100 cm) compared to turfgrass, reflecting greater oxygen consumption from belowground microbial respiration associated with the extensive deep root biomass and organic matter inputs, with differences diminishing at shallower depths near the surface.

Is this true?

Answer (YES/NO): NO